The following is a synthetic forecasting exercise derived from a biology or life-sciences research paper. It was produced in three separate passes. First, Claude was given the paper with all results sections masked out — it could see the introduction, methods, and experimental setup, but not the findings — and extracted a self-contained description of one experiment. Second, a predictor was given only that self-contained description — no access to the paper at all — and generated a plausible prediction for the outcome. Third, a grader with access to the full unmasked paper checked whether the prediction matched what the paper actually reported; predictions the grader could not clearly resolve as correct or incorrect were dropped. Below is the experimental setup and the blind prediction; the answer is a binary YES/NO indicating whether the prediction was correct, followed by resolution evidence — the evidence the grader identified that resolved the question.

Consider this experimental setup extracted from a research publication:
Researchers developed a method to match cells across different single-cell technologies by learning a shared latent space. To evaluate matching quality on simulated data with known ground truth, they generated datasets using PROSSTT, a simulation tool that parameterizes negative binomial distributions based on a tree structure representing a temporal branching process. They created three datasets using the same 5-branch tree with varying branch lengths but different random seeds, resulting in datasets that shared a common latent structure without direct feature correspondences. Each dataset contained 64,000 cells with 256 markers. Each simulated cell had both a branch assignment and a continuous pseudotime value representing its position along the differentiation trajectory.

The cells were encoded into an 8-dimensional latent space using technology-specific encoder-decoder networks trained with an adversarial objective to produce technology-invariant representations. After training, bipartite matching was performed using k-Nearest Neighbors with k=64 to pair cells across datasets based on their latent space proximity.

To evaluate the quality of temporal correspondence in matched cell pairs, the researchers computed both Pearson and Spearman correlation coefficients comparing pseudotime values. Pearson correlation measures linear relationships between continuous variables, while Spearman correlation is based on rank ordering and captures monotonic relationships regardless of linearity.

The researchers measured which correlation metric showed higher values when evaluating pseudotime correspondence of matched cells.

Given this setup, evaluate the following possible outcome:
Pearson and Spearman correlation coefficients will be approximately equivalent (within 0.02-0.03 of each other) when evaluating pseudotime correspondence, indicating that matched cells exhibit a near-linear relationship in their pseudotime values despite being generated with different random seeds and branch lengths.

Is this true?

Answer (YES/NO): YES